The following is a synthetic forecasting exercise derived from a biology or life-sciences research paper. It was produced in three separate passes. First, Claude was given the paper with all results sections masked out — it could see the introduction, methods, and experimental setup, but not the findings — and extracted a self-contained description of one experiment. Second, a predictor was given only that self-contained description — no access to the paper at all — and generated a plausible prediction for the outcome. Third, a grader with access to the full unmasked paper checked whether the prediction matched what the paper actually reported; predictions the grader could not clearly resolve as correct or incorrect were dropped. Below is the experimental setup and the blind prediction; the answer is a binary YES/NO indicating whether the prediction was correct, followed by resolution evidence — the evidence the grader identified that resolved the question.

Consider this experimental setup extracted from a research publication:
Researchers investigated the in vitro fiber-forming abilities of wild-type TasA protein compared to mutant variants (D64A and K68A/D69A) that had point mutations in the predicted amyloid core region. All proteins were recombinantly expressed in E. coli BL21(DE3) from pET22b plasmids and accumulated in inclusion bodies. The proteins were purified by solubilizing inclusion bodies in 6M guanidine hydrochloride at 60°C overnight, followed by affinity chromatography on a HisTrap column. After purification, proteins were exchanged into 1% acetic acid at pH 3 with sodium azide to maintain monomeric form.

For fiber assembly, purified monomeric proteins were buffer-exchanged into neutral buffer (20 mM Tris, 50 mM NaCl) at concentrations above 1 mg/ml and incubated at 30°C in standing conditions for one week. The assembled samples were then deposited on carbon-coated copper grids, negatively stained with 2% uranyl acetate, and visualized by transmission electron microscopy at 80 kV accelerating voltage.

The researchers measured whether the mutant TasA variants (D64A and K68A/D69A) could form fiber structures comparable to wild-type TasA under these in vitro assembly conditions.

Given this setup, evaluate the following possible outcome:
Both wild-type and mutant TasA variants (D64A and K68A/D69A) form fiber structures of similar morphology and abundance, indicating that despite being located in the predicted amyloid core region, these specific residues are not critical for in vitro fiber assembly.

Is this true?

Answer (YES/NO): NO